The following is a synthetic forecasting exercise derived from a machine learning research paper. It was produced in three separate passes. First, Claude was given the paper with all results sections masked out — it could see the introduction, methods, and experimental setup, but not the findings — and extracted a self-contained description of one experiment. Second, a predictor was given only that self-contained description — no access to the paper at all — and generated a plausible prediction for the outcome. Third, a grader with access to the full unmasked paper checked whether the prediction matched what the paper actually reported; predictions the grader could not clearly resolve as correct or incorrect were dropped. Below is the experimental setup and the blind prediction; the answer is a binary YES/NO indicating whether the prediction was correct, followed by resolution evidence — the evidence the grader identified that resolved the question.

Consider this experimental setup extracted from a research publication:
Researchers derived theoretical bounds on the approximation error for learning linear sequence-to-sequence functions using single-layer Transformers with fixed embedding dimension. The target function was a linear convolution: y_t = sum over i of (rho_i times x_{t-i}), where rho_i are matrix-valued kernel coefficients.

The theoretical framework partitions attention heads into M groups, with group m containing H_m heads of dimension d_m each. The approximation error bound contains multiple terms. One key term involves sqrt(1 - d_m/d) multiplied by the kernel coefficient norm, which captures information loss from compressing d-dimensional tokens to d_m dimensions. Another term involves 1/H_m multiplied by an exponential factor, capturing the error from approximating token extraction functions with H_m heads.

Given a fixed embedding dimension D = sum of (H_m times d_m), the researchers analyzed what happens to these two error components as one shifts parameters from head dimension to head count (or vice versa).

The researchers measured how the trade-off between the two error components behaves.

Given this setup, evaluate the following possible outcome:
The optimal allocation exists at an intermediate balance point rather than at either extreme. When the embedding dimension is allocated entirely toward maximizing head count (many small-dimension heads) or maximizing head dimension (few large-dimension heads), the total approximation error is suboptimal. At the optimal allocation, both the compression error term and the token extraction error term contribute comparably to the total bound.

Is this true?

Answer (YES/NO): YES